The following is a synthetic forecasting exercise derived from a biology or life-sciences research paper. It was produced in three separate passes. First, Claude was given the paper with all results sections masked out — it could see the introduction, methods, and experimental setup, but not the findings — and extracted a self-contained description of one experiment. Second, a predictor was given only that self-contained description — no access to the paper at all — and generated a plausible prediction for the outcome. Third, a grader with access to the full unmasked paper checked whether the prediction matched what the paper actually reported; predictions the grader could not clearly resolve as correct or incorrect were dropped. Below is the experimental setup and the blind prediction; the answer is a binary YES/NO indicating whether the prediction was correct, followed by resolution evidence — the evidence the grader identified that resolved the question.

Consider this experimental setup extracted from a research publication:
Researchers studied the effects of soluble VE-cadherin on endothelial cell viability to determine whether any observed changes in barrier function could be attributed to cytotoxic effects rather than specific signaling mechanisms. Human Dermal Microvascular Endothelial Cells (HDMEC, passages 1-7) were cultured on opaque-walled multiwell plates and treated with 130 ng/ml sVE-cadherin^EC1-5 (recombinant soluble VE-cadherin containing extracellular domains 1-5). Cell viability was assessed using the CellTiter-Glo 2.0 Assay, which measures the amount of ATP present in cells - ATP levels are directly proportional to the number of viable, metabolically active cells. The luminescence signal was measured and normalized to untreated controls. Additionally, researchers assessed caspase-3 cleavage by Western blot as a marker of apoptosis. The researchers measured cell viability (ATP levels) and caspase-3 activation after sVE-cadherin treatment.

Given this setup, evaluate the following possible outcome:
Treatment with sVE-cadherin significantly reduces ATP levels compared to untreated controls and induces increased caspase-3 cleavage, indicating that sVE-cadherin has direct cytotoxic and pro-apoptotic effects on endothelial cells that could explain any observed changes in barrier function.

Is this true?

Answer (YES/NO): NO